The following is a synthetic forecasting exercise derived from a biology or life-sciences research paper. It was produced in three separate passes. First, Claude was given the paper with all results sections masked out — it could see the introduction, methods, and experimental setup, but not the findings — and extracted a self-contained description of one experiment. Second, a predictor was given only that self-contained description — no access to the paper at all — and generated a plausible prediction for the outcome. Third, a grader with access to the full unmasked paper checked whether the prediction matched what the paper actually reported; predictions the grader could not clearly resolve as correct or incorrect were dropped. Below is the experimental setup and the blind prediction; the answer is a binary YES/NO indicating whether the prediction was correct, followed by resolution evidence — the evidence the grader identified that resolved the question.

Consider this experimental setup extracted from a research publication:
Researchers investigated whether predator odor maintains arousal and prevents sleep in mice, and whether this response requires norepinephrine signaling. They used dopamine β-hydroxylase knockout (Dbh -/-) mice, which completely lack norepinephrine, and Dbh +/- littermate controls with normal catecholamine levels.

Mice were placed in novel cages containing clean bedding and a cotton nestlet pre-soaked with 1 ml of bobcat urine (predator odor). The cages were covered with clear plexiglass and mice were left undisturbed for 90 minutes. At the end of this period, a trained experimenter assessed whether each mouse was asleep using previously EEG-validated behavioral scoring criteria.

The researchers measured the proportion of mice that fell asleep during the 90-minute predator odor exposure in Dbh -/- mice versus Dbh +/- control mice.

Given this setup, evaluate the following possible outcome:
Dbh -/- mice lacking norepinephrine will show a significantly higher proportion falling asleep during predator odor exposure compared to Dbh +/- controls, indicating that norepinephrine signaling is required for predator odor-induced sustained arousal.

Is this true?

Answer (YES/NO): YES